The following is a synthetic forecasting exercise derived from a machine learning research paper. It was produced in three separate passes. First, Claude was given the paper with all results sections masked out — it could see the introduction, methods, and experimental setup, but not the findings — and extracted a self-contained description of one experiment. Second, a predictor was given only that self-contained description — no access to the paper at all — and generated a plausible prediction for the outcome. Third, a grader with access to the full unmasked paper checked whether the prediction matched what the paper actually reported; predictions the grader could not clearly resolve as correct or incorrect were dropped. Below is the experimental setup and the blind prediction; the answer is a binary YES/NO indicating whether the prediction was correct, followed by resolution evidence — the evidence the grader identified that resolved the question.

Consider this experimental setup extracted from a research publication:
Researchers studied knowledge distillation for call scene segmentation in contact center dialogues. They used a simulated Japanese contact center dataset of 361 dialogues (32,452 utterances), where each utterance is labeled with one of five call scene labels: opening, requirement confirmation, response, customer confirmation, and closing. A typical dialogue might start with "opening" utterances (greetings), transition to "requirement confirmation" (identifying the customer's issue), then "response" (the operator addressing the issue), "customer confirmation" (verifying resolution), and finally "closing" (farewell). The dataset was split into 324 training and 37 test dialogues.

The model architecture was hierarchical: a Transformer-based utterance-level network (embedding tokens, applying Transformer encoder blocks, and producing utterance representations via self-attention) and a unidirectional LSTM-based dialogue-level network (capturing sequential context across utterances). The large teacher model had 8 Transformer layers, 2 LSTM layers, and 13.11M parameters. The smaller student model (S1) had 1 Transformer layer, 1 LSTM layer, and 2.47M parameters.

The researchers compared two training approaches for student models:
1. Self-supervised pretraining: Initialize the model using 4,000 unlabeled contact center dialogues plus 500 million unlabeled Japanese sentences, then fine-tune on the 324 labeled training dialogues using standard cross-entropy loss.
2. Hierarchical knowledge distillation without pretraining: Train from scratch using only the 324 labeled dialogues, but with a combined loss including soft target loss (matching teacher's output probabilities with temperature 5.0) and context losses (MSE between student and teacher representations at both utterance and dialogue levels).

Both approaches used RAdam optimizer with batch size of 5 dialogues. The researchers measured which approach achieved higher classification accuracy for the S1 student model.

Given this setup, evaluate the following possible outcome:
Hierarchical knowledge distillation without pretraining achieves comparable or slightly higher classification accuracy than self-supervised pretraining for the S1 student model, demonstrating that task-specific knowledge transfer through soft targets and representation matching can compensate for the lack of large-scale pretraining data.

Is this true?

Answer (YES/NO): YES